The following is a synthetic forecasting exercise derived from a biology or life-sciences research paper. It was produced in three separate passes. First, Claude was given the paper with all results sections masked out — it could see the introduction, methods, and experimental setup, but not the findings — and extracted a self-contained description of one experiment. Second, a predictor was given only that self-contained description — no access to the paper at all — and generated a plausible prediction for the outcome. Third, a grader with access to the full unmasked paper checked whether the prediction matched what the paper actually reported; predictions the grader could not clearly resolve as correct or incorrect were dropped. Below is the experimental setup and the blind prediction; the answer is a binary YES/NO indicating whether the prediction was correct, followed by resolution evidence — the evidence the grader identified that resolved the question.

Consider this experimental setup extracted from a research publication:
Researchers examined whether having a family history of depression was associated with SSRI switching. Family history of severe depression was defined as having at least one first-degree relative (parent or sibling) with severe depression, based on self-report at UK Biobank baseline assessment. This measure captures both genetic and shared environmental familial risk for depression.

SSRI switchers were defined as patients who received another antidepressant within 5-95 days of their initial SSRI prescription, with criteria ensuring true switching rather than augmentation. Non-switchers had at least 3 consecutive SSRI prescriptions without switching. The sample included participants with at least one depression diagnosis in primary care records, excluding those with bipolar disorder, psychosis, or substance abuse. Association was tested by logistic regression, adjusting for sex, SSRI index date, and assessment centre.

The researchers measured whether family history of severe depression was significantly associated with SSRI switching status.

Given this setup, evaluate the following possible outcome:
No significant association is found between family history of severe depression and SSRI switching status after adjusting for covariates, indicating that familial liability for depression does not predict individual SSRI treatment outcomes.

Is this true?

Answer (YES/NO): YES